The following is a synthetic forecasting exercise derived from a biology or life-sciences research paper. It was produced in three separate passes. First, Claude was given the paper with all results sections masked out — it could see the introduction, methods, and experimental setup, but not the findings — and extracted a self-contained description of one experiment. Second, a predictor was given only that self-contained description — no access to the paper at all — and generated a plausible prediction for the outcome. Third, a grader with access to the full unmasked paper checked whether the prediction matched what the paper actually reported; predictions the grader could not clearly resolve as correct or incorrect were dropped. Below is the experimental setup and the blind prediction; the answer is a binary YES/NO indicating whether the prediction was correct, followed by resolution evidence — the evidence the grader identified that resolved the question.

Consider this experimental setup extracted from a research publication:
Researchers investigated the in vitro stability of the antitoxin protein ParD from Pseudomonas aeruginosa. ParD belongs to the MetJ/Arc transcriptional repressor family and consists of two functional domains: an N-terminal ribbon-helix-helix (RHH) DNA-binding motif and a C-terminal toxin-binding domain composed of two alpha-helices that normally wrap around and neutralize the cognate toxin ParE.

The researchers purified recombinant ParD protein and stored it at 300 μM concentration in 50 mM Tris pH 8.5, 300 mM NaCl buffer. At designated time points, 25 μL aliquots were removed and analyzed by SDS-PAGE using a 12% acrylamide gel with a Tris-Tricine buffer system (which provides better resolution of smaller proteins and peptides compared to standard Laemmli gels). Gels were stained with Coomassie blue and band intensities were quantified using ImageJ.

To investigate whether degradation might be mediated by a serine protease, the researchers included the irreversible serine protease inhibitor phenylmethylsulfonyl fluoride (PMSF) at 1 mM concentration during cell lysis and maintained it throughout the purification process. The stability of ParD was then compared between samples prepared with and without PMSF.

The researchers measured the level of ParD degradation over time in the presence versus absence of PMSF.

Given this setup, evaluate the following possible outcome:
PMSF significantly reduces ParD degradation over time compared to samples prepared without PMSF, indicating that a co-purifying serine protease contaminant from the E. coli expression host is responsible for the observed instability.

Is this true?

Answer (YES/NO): NO